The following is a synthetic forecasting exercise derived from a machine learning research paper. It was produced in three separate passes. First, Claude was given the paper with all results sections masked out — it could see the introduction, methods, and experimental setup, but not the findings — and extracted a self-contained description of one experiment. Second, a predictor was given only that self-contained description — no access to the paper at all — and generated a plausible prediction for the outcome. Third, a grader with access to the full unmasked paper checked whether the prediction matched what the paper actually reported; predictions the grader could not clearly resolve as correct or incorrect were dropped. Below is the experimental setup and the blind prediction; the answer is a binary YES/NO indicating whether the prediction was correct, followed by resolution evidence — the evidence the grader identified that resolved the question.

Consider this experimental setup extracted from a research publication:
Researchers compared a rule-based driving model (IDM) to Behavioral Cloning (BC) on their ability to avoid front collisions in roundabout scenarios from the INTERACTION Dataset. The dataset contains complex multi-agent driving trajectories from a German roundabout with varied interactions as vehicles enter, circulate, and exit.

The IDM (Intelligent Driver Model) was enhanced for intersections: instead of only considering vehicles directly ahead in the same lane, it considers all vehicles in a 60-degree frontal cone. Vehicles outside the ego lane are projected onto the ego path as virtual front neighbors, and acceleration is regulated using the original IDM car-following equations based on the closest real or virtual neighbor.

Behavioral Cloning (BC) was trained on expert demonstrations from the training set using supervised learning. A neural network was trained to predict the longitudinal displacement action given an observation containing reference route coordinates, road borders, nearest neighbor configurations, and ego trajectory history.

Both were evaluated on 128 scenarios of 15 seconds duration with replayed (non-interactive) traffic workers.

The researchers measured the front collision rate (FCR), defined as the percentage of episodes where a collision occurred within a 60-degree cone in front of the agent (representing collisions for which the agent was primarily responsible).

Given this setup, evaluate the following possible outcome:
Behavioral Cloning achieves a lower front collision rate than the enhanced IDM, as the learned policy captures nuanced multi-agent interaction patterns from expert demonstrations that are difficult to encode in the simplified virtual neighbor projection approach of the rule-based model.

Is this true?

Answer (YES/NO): NO